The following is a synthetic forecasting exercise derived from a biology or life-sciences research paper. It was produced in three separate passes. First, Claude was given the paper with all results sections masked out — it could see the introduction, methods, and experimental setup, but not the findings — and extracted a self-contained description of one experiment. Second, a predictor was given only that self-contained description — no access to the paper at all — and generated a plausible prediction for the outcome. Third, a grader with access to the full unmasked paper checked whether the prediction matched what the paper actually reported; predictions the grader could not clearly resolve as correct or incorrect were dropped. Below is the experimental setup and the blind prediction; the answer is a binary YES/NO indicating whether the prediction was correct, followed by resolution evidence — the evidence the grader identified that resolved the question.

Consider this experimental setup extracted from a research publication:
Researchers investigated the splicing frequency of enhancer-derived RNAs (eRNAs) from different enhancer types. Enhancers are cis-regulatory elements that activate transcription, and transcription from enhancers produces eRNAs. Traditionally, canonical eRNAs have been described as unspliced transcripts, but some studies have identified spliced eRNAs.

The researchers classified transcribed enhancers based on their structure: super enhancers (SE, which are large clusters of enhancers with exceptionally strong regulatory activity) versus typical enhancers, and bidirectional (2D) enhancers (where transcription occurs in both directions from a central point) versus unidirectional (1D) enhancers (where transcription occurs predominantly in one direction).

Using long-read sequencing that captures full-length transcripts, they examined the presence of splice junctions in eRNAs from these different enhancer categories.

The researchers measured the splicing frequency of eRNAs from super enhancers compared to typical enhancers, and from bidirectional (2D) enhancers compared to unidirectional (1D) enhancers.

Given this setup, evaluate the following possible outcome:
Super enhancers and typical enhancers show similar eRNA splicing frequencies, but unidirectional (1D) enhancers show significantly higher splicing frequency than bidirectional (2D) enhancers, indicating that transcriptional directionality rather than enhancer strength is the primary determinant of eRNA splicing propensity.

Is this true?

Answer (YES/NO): NO